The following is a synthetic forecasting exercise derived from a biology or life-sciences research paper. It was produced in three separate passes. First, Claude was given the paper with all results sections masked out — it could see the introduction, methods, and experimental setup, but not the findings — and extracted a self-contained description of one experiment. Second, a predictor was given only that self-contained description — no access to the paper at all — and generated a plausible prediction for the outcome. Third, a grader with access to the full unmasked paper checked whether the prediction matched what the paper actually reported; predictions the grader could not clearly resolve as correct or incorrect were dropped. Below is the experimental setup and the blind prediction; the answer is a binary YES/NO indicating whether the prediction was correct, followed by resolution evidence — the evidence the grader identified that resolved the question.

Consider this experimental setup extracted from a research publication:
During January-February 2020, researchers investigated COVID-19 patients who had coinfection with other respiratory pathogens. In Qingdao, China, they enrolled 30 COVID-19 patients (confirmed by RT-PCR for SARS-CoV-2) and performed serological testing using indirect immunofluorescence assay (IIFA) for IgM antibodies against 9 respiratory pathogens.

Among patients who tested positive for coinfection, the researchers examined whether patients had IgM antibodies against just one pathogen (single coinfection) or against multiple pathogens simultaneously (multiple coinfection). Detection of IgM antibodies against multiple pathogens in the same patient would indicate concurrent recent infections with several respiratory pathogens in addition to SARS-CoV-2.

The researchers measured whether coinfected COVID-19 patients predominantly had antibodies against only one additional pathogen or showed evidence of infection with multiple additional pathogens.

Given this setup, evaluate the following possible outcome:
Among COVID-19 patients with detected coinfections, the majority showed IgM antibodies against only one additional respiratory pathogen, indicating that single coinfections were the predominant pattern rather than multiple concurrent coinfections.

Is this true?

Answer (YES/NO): NO